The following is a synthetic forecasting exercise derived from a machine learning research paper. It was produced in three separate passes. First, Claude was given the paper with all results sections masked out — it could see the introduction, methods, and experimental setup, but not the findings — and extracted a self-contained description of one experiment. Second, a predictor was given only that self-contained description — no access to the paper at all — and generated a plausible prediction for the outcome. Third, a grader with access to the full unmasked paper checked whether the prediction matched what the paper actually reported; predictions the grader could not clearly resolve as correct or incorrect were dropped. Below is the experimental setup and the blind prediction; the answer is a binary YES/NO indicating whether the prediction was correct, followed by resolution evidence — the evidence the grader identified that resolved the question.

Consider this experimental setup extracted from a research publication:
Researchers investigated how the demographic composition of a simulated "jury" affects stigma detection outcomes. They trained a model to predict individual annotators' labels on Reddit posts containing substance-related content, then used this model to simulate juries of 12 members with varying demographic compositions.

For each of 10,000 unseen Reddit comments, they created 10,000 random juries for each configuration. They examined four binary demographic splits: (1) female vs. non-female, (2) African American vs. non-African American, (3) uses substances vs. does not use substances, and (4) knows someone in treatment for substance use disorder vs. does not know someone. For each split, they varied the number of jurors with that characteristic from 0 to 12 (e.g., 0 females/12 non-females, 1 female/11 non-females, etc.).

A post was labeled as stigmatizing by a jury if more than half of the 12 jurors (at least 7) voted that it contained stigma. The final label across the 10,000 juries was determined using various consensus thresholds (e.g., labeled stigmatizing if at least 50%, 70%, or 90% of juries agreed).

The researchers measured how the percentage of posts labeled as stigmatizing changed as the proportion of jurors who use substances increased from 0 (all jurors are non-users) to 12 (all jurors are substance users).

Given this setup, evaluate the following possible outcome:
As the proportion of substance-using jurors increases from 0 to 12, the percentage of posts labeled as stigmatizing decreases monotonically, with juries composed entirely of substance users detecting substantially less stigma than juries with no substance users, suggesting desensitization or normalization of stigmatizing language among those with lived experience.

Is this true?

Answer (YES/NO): NO